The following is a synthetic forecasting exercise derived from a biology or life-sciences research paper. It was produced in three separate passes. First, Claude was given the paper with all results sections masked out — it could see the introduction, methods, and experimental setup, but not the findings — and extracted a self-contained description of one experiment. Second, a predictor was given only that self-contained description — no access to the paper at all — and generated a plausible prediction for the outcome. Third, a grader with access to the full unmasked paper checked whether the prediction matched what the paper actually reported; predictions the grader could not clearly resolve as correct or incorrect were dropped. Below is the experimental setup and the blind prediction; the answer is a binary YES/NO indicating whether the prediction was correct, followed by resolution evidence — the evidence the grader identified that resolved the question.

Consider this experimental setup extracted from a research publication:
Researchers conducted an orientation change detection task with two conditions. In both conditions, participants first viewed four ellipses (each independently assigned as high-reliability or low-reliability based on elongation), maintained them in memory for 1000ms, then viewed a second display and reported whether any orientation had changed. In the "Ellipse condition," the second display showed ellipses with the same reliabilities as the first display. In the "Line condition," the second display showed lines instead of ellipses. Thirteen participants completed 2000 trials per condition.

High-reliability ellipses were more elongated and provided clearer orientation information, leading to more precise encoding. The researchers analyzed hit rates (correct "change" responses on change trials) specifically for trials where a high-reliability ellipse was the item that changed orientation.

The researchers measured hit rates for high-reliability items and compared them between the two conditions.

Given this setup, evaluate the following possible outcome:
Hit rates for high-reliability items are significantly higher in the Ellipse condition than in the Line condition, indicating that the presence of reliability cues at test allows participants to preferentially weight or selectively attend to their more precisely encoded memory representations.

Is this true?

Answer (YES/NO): YES